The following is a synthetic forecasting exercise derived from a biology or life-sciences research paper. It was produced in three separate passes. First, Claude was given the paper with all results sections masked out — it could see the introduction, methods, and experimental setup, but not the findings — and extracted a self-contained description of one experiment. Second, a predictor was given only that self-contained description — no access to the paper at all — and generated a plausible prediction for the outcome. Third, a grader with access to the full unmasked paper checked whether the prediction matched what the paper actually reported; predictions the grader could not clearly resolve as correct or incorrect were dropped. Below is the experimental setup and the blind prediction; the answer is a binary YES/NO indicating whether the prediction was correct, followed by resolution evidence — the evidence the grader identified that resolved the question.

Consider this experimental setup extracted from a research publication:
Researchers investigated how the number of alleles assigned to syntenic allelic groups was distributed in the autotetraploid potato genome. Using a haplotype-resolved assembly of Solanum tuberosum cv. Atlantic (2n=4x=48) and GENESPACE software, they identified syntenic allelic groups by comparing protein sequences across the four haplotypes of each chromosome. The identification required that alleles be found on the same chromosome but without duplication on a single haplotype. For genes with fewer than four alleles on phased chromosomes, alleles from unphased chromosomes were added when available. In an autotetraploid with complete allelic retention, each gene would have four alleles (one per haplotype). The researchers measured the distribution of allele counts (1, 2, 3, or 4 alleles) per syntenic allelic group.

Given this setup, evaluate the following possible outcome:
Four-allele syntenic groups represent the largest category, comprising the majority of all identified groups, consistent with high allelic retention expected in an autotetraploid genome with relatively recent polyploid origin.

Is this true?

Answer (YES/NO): NO